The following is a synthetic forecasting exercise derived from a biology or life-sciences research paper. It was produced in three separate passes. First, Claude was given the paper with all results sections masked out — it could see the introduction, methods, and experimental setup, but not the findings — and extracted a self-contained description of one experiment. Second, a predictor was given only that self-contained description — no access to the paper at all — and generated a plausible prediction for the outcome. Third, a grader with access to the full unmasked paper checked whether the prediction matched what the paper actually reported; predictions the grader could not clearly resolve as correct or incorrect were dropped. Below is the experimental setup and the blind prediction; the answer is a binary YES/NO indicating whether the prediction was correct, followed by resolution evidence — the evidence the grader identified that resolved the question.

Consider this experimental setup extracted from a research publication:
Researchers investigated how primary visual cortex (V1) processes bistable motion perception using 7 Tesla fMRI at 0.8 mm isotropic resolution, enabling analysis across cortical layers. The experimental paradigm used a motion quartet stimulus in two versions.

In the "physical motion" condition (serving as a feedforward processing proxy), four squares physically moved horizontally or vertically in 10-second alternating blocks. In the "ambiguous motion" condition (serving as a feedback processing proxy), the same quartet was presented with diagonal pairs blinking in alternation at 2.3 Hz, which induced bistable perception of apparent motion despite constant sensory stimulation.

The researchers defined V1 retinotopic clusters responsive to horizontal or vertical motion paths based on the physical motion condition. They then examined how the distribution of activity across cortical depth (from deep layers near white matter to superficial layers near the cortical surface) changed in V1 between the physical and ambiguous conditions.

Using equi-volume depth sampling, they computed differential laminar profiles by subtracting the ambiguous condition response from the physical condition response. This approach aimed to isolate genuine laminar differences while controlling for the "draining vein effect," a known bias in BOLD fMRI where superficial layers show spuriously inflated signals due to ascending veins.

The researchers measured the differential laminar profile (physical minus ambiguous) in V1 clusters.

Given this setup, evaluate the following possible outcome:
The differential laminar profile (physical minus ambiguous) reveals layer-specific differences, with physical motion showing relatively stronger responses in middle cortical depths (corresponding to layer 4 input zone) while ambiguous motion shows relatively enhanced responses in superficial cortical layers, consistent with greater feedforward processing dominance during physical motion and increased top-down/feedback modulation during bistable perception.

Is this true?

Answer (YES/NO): NO